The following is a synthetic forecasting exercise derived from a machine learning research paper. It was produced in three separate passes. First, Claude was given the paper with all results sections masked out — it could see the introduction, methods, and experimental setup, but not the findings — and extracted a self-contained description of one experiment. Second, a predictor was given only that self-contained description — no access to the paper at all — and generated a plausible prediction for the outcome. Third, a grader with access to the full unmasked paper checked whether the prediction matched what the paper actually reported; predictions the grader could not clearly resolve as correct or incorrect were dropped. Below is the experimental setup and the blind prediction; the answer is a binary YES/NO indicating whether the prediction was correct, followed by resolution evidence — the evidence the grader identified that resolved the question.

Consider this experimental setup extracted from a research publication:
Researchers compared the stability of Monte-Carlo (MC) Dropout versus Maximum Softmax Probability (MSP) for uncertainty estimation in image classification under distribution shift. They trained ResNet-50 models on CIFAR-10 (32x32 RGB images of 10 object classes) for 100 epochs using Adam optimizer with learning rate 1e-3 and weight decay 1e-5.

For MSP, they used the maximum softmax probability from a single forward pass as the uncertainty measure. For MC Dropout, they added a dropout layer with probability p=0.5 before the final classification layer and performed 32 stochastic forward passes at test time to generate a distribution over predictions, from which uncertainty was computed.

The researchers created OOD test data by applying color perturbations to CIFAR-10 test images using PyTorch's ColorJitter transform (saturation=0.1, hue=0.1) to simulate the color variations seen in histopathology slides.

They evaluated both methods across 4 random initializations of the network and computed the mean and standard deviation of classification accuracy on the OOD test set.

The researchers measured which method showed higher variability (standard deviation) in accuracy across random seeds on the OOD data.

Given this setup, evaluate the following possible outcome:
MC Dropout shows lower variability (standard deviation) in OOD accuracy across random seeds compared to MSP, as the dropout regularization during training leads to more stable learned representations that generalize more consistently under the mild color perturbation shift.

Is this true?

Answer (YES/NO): NO